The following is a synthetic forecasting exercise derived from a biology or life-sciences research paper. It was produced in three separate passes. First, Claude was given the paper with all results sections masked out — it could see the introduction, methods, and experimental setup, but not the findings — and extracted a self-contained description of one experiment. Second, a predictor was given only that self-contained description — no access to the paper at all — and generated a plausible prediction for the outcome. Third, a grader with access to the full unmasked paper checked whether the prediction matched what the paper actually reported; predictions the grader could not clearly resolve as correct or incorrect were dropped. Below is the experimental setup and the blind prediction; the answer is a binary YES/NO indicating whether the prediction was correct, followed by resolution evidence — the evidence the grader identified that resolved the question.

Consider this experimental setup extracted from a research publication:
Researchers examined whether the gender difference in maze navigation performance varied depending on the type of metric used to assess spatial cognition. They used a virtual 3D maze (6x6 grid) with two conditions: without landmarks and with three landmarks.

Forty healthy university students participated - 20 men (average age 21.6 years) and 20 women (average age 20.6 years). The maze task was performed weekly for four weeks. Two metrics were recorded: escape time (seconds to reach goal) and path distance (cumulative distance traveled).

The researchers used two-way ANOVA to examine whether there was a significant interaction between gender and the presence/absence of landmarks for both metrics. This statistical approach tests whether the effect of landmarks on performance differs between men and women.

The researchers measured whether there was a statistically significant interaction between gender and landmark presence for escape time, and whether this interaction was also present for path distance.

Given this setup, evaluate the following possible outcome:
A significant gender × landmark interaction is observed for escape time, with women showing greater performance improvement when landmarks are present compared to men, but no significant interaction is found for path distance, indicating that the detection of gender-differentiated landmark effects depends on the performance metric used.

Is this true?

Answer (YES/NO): NO